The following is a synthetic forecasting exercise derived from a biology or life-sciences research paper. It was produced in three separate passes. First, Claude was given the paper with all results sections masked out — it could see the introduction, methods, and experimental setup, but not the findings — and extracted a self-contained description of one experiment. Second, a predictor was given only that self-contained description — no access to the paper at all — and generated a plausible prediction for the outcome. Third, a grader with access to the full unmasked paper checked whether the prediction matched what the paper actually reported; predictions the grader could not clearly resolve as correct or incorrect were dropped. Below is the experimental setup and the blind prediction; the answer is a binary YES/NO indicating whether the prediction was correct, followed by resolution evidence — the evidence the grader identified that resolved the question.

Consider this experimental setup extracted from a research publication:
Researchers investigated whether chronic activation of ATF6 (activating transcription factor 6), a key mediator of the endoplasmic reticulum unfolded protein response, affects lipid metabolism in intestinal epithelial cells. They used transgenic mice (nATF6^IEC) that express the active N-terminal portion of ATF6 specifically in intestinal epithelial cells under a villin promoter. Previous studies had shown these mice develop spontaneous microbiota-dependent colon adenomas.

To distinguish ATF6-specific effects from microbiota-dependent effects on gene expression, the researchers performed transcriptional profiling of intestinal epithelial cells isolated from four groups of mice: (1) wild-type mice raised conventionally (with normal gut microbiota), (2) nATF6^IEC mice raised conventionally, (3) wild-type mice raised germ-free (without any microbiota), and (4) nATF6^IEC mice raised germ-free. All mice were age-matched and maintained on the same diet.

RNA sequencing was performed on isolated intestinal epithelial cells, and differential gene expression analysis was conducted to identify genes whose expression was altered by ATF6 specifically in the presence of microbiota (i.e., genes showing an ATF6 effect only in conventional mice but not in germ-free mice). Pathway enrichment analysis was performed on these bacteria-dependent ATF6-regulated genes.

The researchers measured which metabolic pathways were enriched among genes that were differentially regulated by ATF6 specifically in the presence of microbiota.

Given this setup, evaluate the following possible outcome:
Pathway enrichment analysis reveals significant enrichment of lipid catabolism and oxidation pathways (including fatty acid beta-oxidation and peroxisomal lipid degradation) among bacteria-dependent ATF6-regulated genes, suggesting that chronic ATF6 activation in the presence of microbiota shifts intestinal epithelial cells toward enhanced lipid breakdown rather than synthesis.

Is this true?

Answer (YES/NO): NO